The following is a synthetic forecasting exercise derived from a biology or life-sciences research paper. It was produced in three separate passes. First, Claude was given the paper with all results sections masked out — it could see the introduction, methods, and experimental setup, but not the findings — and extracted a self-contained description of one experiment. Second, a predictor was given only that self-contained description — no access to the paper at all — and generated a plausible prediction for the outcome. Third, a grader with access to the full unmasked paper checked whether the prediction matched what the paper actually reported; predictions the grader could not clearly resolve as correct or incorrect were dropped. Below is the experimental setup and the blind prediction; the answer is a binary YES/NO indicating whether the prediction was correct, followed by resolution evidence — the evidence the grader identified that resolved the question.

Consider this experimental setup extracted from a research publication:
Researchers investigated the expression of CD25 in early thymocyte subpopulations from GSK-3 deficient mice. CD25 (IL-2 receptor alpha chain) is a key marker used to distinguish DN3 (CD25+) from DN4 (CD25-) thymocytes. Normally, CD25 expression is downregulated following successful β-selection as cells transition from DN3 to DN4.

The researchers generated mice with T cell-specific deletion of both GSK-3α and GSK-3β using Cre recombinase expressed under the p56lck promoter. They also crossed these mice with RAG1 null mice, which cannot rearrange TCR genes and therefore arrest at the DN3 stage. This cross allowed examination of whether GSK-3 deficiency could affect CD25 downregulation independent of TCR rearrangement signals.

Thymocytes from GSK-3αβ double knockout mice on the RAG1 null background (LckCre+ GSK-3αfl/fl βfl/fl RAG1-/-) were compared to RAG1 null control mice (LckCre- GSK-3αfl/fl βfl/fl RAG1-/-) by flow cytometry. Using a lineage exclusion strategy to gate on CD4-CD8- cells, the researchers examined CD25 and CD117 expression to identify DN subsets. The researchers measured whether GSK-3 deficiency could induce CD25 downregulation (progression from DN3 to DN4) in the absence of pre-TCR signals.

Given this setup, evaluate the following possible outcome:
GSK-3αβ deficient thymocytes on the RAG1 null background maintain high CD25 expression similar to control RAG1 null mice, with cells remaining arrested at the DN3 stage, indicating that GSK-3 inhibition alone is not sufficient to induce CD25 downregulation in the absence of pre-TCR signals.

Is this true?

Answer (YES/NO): NO